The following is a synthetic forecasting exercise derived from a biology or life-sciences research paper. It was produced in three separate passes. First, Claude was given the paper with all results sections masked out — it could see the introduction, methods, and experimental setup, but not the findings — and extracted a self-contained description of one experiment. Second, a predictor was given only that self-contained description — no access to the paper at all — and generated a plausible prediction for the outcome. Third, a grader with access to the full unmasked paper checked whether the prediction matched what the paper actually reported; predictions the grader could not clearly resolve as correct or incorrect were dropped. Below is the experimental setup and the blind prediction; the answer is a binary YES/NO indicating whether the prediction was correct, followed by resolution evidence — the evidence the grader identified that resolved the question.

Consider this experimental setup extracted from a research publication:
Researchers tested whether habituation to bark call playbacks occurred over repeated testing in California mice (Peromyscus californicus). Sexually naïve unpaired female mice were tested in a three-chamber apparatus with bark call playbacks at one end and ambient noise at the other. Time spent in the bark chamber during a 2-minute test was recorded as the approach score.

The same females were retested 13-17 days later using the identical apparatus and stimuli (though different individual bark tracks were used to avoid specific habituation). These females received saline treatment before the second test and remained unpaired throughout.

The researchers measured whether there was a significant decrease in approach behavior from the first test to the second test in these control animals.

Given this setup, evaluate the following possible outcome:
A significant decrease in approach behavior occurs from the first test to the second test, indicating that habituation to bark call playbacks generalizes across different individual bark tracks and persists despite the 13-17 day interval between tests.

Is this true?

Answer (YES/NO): NO